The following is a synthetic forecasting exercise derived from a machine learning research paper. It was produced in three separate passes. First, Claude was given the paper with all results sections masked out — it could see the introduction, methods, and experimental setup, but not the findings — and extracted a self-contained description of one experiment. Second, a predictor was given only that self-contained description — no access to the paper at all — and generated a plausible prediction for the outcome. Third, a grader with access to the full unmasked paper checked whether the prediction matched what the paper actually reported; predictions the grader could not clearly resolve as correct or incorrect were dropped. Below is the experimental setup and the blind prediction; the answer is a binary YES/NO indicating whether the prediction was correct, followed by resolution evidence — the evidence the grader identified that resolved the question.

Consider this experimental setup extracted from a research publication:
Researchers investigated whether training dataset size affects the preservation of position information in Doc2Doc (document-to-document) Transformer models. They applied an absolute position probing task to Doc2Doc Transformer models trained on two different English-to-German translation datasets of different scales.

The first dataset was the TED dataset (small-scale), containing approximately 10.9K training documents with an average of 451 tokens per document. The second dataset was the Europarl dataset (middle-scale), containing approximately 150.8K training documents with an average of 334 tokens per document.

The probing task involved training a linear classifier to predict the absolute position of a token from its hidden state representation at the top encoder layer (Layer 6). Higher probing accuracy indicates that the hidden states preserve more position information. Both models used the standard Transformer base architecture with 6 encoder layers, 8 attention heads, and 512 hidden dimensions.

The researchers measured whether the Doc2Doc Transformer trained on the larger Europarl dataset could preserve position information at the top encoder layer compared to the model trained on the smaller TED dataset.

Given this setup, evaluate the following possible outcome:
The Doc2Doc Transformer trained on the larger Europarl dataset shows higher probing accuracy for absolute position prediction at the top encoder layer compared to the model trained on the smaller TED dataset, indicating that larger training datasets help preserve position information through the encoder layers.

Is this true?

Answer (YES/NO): YES